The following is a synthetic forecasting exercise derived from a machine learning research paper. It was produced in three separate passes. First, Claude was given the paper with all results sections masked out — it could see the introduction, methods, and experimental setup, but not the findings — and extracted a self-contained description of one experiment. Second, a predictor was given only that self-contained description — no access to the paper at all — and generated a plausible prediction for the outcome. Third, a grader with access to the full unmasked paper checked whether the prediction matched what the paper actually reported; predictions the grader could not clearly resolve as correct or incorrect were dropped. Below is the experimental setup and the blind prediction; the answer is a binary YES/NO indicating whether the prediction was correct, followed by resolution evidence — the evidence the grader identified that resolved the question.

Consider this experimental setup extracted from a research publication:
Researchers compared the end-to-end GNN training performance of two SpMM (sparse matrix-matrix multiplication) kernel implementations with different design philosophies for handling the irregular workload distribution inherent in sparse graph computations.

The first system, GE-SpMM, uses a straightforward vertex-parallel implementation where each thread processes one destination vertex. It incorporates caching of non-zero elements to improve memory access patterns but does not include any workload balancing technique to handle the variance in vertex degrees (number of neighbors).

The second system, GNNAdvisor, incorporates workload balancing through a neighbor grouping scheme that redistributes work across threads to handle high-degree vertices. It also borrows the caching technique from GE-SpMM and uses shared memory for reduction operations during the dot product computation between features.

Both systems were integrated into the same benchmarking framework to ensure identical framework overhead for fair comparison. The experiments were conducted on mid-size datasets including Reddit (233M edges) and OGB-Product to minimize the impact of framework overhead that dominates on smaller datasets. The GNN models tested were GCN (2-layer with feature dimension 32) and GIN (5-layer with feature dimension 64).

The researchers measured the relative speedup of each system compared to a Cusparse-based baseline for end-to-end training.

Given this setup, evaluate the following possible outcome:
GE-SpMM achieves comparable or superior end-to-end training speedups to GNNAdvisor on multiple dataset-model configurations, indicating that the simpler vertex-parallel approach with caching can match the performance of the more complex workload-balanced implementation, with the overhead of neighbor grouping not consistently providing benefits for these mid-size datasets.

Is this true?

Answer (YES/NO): YES